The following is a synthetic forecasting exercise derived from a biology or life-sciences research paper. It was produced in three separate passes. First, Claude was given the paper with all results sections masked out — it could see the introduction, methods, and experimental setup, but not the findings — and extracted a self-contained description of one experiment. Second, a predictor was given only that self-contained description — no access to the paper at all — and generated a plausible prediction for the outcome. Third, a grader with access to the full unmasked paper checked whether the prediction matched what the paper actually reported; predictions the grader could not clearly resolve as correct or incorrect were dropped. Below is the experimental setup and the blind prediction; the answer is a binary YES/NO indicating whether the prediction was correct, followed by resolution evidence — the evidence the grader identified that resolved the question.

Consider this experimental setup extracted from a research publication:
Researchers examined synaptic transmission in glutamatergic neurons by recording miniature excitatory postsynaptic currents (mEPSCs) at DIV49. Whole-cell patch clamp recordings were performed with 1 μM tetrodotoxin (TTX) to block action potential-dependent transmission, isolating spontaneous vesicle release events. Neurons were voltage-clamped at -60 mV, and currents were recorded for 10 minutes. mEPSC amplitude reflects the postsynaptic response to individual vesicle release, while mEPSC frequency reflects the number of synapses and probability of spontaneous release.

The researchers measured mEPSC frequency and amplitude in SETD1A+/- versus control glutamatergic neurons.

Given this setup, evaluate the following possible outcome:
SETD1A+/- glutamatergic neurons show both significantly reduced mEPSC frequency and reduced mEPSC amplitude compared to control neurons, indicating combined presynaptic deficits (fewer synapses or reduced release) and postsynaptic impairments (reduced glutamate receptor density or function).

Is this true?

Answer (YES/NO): NO